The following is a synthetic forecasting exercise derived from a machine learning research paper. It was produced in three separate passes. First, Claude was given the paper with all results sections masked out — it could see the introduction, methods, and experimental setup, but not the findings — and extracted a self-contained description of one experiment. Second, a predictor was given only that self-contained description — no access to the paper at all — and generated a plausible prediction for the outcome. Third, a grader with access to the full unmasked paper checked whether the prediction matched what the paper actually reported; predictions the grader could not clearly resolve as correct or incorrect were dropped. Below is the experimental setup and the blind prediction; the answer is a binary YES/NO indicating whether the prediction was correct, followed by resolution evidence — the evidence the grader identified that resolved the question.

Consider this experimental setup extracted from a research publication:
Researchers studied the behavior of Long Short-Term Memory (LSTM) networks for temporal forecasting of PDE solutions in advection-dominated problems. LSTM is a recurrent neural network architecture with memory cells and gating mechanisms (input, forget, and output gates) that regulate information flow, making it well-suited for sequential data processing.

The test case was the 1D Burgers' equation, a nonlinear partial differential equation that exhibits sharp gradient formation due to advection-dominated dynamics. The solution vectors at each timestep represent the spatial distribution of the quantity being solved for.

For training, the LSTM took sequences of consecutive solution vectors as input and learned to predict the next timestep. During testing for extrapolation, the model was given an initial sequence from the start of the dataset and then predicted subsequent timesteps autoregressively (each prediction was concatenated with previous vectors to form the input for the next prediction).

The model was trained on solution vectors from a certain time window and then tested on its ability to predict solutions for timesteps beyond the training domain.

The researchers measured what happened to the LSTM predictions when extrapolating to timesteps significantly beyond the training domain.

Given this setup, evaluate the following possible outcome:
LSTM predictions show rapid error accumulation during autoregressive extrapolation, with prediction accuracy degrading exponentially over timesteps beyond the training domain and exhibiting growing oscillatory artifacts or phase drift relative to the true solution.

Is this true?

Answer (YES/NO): NO